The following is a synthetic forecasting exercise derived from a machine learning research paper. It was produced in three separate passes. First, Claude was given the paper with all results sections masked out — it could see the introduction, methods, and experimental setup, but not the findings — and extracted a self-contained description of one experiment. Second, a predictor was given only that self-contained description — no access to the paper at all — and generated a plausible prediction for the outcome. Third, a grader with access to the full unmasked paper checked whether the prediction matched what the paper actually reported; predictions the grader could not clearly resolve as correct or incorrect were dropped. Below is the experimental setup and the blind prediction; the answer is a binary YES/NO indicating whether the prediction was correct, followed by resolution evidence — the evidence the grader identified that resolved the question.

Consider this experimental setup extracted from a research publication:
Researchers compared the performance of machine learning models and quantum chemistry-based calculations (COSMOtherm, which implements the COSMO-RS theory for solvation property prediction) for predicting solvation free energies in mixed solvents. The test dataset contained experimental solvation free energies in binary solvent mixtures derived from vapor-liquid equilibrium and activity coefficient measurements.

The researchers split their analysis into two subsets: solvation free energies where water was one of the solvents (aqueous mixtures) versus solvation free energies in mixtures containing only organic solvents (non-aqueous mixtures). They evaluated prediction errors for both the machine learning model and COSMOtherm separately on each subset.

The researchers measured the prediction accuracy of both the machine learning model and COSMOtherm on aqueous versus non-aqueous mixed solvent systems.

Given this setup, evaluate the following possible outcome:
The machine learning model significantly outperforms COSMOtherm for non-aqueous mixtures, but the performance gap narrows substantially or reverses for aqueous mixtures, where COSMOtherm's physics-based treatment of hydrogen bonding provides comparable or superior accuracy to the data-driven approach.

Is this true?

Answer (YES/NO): YES